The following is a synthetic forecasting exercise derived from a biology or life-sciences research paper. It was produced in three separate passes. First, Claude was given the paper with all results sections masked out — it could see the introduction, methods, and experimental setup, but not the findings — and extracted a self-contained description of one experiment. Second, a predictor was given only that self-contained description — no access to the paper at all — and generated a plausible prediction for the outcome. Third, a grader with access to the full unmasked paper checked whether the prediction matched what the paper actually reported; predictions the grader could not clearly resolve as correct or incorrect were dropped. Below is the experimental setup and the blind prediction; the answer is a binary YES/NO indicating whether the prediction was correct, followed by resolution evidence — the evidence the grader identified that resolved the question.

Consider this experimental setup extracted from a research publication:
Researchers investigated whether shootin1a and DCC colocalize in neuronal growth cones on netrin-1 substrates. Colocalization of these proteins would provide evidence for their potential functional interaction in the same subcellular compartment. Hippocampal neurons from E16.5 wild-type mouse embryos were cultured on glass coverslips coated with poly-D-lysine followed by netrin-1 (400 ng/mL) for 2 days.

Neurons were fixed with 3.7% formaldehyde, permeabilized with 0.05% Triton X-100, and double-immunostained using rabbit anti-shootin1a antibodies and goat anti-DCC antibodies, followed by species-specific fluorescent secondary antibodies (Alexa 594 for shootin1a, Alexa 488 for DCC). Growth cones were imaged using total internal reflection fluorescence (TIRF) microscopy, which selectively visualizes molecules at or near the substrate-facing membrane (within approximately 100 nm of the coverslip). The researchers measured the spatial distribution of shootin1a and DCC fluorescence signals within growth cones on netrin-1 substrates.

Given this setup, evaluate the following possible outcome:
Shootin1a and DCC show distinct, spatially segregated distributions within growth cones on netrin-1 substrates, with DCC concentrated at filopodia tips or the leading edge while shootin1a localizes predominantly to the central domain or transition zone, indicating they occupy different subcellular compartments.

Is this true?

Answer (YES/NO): NO